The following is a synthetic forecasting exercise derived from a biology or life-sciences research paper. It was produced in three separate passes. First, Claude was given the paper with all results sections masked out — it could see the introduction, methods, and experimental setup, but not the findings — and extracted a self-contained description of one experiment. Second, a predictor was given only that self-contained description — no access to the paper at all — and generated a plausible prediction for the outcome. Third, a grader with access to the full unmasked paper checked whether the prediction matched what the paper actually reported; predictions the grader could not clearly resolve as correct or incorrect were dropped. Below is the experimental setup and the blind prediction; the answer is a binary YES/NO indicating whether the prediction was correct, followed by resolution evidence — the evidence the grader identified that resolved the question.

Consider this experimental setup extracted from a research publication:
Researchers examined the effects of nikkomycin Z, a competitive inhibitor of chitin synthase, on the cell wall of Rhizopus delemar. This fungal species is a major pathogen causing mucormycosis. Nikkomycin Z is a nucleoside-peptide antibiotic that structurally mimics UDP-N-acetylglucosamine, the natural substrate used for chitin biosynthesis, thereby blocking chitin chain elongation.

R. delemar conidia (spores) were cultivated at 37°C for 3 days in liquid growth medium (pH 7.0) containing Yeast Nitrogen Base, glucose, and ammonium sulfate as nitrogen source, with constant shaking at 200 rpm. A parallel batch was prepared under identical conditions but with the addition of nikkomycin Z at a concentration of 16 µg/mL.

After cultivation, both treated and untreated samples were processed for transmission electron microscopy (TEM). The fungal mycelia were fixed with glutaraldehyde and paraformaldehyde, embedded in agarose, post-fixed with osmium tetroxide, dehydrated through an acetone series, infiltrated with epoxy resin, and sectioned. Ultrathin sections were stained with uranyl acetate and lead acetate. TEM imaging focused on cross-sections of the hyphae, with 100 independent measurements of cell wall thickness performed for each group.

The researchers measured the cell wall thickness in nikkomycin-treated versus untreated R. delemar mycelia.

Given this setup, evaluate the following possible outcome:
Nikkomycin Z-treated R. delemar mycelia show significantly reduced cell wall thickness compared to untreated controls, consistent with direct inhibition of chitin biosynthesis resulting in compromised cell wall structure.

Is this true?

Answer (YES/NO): NO